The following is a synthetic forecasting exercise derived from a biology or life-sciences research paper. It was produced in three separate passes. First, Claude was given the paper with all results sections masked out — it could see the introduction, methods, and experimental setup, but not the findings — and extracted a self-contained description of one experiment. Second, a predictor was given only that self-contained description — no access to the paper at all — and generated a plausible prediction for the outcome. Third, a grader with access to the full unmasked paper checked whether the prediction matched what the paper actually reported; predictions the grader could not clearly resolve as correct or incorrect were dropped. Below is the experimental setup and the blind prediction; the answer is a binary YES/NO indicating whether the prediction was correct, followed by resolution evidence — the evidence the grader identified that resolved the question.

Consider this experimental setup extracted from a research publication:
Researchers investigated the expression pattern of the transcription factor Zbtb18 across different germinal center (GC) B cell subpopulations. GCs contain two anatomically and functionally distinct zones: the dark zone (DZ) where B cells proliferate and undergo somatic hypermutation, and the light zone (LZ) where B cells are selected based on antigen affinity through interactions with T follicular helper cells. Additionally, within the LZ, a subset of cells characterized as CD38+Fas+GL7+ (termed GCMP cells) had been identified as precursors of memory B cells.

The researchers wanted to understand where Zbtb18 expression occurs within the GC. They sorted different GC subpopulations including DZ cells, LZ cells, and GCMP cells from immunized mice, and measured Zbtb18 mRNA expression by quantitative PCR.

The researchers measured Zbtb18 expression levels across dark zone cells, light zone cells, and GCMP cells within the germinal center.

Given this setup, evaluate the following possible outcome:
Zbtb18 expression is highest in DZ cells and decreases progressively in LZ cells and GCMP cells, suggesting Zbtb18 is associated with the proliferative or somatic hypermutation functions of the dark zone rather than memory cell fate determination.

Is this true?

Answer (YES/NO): NO